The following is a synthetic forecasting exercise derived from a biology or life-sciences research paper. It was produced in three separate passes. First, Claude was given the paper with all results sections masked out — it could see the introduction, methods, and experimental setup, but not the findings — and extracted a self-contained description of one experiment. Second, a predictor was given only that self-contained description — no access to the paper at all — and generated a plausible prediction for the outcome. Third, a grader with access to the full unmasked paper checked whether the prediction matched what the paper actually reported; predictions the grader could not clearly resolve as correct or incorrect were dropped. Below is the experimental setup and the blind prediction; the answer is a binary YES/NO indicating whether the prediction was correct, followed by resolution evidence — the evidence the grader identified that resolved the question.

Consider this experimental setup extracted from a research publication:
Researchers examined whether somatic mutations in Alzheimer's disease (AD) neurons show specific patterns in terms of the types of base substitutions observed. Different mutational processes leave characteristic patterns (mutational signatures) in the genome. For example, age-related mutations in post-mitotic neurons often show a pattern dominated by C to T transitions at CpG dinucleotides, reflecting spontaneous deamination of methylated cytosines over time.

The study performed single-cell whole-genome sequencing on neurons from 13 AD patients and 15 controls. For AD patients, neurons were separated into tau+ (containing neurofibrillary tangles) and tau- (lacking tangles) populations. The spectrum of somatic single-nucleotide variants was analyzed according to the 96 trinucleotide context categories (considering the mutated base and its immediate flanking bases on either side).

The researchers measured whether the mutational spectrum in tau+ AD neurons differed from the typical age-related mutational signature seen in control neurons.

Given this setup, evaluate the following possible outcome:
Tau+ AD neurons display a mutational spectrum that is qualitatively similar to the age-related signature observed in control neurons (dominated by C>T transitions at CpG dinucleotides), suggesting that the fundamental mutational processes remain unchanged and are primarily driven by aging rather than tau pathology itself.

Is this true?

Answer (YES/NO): NO